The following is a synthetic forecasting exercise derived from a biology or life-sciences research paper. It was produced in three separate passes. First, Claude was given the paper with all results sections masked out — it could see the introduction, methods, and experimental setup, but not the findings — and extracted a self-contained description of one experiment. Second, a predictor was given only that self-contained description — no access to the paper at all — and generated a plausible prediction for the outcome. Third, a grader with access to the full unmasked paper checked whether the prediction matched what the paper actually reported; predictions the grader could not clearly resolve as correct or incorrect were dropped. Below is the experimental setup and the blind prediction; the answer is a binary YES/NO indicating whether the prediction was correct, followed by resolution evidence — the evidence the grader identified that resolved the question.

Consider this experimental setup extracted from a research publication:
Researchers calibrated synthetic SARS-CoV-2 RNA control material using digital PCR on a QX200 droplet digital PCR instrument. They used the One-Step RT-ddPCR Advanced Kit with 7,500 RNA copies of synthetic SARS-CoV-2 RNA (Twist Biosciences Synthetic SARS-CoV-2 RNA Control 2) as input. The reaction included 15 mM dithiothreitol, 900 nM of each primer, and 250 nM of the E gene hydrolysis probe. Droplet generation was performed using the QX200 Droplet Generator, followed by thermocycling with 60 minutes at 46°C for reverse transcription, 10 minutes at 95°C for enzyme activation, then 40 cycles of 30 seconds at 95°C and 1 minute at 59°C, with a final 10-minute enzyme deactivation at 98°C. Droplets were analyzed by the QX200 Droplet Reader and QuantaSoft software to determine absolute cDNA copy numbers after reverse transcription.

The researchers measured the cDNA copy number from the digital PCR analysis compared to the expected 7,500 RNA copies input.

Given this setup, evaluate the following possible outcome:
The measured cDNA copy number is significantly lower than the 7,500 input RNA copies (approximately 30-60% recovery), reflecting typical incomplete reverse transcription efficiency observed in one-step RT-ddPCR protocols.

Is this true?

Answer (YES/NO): NO